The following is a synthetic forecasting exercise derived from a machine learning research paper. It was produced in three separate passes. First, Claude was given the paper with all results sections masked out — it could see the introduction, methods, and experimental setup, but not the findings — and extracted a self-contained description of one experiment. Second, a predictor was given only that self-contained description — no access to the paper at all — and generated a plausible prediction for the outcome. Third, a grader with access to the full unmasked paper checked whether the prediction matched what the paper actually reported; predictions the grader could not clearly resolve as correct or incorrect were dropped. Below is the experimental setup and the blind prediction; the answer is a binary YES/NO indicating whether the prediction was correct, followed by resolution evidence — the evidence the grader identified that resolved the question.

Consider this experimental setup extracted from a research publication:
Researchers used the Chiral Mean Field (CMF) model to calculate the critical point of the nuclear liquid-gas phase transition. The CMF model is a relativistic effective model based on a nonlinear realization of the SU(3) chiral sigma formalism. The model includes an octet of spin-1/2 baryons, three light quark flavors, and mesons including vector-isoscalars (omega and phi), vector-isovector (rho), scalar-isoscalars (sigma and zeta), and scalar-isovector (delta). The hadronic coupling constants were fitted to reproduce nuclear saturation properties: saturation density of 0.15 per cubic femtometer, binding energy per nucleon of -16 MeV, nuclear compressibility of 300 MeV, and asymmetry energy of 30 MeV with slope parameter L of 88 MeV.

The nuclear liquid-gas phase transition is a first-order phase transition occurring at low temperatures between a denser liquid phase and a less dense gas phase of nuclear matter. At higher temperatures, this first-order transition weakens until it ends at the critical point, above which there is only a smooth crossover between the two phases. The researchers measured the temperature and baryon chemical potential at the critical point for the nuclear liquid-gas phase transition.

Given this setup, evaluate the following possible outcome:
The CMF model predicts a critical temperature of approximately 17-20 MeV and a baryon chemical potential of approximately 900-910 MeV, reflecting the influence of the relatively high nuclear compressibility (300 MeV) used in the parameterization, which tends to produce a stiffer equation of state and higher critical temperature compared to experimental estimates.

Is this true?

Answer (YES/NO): NO